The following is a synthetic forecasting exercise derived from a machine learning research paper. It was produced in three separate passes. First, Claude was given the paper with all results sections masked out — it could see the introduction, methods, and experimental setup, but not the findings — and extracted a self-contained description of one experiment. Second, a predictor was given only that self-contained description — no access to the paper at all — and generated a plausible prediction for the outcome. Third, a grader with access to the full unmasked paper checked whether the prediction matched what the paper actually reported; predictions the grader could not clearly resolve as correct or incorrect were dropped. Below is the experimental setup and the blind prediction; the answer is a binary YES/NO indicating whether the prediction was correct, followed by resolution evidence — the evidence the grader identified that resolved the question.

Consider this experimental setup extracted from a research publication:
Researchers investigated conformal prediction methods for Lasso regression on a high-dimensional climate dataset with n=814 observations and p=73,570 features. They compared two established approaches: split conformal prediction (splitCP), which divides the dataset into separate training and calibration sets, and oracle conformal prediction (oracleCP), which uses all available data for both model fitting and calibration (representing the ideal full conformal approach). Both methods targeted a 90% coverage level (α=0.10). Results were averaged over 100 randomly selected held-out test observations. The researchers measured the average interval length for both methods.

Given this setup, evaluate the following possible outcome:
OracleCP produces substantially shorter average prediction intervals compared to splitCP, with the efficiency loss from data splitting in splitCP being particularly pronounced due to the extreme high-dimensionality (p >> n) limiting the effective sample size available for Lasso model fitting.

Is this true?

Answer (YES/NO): YES